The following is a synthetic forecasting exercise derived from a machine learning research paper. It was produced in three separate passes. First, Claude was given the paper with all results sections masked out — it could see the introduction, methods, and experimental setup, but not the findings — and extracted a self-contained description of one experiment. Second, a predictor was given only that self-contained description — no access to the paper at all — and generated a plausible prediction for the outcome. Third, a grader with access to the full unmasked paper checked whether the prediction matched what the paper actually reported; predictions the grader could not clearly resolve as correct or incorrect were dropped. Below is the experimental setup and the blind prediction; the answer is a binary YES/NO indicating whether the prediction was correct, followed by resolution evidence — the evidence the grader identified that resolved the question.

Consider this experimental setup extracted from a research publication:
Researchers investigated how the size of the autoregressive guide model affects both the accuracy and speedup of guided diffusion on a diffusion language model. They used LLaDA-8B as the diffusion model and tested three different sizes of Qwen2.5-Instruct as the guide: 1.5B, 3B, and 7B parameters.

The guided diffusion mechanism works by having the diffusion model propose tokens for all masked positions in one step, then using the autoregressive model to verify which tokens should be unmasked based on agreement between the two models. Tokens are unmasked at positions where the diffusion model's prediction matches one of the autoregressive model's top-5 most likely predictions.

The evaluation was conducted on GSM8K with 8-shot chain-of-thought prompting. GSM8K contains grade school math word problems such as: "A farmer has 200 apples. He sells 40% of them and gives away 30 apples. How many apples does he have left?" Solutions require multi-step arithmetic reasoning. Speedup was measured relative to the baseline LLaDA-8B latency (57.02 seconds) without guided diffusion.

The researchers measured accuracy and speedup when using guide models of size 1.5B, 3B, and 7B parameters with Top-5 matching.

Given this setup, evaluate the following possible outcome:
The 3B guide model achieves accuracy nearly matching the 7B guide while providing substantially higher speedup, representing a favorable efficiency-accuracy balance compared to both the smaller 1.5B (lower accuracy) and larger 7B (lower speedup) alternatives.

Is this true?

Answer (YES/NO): NO